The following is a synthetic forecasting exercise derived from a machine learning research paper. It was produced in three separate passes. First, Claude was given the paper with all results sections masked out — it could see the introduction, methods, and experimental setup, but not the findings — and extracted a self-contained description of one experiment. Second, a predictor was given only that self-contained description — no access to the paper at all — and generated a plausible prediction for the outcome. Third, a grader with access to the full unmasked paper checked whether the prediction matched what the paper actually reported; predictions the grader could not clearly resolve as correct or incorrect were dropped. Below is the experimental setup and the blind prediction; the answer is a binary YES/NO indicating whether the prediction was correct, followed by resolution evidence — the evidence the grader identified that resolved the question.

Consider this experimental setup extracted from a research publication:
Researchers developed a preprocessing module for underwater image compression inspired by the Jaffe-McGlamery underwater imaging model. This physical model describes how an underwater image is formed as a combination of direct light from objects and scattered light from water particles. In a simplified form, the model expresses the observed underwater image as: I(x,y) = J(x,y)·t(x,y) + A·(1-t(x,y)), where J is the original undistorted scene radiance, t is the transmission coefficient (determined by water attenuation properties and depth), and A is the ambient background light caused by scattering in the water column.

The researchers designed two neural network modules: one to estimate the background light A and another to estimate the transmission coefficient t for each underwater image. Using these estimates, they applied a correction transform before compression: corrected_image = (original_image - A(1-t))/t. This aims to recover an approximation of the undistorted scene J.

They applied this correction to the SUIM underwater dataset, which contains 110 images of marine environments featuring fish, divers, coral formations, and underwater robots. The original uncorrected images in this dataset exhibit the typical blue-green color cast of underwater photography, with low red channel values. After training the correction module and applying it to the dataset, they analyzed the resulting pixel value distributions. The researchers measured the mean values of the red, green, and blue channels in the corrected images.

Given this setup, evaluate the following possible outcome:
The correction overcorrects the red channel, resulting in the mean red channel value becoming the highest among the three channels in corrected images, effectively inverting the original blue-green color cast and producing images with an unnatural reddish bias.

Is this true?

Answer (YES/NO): NO